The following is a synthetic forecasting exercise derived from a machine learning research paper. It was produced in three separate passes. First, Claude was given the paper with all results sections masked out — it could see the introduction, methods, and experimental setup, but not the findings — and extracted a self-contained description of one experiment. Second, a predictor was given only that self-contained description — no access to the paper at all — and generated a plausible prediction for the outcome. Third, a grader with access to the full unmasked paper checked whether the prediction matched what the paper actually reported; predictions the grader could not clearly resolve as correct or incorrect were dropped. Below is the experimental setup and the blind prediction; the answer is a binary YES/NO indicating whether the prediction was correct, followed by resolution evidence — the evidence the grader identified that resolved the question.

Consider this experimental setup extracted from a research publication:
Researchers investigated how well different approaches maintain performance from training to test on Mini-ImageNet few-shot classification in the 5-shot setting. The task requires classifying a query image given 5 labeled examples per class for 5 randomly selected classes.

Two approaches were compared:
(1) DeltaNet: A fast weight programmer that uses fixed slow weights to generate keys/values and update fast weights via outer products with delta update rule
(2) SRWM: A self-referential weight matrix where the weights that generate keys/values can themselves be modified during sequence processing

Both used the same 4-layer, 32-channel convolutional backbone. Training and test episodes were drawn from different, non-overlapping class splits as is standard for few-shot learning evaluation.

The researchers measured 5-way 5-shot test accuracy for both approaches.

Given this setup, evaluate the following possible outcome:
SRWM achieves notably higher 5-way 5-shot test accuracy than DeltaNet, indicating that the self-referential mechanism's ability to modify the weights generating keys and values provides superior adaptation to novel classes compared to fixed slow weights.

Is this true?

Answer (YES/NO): NO